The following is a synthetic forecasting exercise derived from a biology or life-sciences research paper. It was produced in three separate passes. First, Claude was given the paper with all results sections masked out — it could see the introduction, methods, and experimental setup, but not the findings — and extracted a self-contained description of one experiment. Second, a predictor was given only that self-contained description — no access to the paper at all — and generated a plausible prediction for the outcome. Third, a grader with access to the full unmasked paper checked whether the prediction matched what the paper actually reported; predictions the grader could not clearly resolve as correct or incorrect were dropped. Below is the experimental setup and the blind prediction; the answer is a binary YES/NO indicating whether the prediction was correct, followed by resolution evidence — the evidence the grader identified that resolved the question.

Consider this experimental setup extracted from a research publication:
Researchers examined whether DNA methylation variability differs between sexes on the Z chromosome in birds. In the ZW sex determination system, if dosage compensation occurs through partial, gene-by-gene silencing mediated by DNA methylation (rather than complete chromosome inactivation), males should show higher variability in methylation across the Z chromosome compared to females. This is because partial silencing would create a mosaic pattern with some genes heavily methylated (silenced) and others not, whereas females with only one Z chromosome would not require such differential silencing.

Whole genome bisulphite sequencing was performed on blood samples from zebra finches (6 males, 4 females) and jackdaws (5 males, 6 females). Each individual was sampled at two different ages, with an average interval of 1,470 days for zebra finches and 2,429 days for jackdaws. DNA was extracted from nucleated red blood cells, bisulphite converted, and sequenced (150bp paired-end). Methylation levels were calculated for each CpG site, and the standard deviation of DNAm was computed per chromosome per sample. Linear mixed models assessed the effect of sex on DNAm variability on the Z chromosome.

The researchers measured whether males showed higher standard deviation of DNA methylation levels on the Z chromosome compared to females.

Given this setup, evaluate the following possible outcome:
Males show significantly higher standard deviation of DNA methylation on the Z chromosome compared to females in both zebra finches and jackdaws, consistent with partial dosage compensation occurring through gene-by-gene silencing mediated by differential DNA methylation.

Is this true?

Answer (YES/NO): NO